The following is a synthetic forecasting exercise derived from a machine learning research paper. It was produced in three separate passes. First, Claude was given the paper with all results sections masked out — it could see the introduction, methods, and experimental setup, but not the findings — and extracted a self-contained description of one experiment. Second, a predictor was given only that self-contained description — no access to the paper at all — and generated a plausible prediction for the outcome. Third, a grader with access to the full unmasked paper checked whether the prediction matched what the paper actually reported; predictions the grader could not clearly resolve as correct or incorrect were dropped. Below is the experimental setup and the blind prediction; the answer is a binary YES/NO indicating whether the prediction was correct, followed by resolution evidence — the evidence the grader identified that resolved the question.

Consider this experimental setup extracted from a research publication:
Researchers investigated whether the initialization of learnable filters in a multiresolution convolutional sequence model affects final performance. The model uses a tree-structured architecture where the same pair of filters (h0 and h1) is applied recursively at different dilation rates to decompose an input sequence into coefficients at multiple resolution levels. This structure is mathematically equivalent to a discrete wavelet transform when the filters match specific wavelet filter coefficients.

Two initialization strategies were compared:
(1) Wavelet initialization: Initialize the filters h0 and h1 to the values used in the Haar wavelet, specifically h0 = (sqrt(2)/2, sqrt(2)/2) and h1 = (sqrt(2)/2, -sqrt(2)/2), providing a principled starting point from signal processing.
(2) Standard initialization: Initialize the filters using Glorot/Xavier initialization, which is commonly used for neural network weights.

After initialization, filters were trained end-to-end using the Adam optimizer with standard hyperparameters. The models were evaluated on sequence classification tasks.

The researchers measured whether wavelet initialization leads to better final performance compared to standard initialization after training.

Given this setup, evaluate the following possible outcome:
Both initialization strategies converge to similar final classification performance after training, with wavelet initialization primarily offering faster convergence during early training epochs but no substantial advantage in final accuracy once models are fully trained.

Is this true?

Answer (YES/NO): NO